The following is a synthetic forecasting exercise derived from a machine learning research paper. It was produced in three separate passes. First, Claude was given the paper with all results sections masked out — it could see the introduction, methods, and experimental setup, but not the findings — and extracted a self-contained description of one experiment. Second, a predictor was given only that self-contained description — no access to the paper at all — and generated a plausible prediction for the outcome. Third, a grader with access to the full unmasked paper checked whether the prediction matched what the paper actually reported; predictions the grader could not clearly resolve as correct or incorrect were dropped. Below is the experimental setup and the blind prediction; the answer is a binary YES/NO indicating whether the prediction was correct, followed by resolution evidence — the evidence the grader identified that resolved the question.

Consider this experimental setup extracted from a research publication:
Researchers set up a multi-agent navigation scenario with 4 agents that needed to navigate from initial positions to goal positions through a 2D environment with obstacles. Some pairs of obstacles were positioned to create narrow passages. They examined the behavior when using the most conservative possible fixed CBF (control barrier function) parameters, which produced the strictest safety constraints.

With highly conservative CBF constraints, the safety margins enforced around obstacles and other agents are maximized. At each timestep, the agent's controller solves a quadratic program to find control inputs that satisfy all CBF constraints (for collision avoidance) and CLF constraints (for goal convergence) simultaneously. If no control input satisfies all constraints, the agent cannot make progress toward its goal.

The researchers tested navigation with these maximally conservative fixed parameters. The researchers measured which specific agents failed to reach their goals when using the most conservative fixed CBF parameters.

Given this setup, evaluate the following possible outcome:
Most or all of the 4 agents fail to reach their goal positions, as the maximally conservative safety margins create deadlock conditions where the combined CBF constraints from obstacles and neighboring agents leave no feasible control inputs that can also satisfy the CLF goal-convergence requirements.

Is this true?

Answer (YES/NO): YES